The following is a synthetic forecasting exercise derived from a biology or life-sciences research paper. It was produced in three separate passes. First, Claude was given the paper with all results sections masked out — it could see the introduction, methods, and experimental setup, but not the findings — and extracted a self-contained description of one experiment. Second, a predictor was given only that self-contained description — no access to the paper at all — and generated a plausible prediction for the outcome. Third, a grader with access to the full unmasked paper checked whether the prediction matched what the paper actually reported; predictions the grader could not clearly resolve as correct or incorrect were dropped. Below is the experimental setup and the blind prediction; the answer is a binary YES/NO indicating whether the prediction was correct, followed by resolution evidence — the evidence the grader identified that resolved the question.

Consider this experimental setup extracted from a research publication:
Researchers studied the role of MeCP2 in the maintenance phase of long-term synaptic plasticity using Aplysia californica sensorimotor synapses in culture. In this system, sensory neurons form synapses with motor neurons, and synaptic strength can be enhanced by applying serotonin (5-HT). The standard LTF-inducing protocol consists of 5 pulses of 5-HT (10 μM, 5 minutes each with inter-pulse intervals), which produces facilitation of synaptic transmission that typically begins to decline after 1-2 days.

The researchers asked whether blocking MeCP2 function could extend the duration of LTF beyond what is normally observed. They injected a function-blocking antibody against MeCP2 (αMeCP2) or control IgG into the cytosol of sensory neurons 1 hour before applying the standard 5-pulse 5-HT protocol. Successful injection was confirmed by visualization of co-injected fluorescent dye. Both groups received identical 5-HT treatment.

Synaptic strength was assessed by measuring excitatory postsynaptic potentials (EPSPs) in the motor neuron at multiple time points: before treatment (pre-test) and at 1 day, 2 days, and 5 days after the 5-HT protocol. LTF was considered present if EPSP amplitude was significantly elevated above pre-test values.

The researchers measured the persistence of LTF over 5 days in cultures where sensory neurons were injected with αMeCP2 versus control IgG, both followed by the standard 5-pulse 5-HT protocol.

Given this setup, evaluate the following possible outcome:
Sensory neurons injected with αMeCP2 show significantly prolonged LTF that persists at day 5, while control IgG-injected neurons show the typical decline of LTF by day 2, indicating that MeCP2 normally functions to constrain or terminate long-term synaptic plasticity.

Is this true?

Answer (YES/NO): YES